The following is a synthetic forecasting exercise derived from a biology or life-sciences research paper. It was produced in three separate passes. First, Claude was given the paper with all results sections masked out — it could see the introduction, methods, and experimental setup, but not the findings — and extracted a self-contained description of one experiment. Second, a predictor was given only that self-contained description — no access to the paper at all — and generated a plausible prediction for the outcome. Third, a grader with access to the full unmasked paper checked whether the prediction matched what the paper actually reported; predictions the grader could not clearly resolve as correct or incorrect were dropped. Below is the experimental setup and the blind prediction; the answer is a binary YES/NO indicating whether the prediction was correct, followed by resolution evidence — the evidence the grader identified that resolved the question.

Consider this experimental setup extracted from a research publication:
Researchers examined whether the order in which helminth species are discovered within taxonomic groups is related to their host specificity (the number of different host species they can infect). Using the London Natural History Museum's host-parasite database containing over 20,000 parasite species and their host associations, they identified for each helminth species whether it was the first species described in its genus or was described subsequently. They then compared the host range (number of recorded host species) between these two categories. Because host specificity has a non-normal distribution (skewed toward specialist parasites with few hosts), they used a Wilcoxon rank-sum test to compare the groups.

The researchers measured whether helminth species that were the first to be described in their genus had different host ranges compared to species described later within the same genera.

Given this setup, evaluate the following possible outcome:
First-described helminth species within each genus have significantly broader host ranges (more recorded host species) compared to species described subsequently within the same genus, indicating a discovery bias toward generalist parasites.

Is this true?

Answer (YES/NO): YES